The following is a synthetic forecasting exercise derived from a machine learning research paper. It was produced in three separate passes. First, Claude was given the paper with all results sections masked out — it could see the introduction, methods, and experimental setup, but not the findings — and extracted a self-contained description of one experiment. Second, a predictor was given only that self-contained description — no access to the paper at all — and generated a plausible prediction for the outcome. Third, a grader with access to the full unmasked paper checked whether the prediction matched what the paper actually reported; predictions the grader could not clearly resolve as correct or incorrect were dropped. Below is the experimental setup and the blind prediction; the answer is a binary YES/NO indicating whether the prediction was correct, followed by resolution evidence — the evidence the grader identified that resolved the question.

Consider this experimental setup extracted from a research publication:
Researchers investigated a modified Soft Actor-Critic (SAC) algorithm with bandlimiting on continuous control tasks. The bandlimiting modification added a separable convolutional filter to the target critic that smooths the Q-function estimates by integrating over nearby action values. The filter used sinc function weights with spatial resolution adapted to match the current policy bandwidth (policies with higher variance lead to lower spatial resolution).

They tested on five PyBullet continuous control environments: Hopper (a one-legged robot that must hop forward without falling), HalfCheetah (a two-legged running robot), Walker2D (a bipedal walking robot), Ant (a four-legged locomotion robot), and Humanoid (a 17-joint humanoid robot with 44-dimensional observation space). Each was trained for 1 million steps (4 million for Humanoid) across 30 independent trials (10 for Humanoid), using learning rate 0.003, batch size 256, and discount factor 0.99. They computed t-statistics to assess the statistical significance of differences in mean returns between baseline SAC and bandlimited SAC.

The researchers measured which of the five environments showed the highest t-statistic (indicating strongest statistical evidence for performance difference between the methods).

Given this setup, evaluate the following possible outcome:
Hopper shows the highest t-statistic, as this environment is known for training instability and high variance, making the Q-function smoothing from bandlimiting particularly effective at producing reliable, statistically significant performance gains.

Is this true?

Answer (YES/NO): YES